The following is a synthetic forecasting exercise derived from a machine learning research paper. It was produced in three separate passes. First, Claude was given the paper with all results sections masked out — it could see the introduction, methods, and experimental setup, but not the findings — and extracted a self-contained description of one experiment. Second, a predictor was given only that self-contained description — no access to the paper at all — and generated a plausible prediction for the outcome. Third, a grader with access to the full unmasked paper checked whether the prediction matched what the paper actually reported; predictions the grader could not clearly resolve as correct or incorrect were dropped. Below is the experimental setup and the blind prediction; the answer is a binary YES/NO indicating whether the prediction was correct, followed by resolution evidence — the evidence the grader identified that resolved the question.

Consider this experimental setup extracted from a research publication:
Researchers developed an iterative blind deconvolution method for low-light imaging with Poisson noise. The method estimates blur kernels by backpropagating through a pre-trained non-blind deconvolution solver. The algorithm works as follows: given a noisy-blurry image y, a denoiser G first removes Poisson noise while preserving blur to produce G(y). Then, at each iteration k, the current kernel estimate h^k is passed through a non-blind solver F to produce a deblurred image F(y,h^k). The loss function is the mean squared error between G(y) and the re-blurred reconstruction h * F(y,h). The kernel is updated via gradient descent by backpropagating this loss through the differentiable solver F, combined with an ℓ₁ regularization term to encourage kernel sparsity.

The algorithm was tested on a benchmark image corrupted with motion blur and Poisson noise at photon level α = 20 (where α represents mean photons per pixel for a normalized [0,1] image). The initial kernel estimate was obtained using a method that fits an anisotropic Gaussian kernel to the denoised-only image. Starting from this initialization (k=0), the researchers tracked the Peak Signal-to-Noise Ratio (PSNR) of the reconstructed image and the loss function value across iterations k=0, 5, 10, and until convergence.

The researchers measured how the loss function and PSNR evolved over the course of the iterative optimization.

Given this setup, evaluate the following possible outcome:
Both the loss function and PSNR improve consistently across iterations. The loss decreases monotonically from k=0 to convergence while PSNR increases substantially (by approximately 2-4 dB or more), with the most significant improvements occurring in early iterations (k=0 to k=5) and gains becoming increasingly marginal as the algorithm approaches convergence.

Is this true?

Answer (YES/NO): NO